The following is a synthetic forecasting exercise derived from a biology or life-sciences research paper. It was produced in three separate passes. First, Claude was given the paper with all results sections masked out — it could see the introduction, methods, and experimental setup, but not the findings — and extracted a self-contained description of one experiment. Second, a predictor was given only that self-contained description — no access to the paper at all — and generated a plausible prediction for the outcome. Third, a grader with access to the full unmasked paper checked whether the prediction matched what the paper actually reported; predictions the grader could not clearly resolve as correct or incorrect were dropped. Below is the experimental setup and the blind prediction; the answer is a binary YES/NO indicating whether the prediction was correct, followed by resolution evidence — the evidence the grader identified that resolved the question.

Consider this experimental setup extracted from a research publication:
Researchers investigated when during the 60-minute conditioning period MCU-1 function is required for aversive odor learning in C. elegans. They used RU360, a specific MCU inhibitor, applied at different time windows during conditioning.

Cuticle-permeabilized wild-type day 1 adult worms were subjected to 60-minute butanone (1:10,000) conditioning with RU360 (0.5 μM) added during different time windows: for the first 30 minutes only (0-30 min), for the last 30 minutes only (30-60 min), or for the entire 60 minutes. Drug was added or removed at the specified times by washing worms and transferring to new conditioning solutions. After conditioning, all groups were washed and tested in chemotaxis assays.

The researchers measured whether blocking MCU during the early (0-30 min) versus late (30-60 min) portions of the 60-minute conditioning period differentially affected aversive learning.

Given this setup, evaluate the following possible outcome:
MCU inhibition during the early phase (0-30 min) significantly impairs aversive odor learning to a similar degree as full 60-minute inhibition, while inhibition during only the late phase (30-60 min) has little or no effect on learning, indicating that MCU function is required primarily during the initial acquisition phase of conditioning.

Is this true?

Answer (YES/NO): NO